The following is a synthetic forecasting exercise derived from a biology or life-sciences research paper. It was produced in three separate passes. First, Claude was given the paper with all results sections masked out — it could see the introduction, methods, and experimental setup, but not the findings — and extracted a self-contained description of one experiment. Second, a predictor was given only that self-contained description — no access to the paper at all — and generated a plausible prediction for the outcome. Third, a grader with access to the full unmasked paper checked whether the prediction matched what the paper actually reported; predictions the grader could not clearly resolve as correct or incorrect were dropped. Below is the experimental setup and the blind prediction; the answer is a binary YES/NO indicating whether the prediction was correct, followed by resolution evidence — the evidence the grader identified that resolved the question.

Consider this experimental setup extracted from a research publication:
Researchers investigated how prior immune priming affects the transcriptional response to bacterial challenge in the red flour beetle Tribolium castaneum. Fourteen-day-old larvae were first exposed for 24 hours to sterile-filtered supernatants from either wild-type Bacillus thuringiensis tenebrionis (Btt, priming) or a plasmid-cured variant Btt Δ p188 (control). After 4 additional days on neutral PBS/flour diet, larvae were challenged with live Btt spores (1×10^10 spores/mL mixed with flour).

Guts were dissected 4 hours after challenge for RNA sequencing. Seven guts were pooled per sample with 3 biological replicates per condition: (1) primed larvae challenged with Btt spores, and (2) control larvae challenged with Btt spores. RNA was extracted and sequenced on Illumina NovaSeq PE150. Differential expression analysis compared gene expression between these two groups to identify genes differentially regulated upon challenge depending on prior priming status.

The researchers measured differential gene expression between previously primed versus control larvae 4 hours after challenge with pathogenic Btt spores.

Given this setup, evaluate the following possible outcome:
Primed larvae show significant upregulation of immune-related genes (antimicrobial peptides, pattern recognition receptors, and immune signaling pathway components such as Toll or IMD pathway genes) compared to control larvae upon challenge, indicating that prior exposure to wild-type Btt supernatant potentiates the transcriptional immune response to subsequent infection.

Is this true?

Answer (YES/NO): NO